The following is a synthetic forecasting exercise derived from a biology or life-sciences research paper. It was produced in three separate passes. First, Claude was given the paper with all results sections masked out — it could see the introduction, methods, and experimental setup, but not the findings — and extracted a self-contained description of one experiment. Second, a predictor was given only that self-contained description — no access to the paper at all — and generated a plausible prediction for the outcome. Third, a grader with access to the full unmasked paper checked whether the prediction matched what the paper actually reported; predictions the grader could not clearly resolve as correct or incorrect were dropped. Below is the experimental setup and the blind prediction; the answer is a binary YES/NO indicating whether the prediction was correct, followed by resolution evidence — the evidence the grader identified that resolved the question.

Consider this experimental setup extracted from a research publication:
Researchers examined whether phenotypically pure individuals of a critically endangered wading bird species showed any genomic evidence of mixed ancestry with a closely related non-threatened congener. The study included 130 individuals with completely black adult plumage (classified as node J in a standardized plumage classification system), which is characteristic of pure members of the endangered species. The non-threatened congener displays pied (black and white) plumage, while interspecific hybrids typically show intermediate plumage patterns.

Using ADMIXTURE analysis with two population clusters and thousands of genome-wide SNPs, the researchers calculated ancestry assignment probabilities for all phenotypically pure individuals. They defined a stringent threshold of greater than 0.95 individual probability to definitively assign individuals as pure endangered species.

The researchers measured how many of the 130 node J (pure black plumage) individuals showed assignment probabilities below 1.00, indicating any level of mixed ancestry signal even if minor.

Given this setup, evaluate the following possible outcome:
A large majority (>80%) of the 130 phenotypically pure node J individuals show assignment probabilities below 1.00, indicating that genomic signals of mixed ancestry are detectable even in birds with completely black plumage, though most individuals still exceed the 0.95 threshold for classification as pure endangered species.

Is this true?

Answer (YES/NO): NO